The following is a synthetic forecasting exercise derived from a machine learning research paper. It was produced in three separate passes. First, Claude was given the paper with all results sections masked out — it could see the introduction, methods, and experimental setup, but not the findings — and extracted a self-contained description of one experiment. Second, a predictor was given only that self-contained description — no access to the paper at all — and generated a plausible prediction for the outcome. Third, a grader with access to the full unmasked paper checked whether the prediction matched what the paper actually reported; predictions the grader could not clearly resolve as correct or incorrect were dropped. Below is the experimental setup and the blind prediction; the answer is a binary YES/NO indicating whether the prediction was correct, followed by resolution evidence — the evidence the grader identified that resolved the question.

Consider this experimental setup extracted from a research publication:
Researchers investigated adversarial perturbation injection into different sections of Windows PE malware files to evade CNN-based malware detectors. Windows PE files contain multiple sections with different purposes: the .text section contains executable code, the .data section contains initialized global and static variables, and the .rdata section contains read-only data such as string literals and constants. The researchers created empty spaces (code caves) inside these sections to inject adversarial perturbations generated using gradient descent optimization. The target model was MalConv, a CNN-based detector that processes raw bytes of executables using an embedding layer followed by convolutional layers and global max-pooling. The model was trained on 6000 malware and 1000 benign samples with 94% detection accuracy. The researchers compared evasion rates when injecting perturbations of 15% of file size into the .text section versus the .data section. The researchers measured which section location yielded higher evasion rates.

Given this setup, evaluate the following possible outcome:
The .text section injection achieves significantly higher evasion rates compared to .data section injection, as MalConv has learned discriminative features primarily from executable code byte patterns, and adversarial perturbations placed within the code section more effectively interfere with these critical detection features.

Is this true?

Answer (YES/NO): NO